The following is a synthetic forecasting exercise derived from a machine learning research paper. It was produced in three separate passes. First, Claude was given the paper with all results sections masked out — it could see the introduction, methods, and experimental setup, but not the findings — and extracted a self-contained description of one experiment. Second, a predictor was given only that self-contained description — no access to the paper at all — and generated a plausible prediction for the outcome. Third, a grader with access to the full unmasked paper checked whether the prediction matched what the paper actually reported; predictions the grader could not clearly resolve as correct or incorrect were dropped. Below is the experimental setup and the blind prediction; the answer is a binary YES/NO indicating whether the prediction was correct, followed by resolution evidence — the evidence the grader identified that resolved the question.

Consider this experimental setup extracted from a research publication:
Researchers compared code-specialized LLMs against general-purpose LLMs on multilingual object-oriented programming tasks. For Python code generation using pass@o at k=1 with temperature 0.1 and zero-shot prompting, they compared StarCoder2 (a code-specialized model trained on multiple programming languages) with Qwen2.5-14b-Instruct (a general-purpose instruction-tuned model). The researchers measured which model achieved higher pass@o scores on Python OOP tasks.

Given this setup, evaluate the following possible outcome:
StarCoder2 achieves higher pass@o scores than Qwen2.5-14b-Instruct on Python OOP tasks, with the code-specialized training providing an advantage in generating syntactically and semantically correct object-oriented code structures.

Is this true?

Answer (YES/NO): NO